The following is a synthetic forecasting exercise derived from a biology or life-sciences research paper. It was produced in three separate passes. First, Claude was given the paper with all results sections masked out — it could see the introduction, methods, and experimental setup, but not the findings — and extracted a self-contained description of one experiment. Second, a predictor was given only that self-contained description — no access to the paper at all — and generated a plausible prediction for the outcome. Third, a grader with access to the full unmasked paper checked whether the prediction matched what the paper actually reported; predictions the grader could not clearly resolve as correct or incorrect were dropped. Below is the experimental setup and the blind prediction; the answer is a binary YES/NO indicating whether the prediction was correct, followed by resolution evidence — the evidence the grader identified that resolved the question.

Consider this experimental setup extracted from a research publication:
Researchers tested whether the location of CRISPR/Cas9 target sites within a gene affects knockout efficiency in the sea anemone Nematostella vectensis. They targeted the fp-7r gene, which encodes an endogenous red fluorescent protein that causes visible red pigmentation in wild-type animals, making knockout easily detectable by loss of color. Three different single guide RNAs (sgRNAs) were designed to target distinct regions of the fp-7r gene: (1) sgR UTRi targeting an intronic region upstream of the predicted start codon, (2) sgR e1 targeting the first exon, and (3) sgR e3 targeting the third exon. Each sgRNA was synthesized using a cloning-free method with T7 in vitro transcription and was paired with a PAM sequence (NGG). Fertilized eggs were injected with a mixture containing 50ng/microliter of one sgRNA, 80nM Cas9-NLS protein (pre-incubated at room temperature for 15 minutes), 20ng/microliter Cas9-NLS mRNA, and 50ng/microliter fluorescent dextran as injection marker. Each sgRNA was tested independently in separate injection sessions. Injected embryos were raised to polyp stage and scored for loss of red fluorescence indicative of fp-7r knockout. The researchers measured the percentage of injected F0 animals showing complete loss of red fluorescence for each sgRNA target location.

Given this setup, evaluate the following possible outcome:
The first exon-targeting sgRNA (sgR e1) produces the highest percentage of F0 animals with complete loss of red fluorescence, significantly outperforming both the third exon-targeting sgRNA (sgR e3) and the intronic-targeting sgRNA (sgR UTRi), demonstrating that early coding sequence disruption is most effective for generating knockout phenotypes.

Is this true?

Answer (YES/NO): NO